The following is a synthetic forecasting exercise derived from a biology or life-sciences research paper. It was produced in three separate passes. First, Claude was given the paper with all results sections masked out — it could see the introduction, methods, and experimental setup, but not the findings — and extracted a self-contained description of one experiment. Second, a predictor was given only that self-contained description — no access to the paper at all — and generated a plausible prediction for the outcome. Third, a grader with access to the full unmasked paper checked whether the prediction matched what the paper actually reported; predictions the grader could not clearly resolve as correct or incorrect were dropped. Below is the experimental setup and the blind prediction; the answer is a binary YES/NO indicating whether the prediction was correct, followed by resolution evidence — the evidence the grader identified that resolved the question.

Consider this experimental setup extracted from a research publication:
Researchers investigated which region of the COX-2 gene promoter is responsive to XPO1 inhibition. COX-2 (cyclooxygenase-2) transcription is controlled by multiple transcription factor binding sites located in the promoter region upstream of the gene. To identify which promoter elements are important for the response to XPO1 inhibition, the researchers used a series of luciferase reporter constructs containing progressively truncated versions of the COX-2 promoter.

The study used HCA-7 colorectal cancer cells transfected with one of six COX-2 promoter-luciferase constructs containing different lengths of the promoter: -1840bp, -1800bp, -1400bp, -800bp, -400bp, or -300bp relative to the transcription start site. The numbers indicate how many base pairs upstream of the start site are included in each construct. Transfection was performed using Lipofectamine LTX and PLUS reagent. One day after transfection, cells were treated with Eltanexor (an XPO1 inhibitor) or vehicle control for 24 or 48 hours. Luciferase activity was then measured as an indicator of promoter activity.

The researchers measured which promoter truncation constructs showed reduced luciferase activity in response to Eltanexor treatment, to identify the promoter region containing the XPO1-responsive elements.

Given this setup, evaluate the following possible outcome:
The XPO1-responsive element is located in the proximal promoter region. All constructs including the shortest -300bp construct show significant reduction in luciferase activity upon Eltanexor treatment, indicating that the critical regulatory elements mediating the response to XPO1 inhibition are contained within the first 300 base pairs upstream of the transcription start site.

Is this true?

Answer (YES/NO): NO